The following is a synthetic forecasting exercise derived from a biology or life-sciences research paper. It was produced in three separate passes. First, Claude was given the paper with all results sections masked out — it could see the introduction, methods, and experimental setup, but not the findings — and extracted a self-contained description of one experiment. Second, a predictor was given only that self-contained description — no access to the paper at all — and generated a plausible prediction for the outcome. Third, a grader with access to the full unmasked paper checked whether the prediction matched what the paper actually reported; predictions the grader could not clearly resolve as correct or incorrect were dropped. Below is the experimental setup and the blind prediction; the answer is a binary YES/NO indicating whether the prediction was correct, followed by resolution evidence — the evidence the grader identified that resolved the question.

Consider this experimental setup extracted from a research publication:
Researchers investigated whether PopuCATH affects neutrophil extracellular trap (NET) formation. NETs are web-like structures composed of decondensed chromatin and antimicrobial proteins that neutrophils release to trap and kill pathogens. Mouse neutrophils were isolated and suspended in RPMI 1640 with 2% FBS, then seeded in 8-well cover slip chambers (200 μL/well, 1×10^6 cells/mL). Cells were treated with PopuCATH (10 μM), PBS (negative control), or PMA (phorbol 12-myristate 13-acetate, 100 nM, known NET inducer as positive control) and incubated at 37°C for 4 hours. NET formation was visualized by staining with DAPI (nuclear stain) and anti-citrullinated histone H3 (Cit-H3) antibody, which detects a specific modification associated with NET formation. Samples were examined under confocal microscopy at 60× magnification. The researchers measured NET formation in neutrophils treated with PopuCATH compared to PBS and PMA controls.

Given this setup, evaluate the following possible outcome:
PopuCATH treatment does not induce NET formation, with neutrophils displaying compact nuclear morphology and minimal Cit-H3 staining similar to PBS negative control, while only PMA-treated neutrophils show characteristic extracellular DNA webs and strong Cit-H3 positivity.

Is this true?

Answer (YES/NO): NO